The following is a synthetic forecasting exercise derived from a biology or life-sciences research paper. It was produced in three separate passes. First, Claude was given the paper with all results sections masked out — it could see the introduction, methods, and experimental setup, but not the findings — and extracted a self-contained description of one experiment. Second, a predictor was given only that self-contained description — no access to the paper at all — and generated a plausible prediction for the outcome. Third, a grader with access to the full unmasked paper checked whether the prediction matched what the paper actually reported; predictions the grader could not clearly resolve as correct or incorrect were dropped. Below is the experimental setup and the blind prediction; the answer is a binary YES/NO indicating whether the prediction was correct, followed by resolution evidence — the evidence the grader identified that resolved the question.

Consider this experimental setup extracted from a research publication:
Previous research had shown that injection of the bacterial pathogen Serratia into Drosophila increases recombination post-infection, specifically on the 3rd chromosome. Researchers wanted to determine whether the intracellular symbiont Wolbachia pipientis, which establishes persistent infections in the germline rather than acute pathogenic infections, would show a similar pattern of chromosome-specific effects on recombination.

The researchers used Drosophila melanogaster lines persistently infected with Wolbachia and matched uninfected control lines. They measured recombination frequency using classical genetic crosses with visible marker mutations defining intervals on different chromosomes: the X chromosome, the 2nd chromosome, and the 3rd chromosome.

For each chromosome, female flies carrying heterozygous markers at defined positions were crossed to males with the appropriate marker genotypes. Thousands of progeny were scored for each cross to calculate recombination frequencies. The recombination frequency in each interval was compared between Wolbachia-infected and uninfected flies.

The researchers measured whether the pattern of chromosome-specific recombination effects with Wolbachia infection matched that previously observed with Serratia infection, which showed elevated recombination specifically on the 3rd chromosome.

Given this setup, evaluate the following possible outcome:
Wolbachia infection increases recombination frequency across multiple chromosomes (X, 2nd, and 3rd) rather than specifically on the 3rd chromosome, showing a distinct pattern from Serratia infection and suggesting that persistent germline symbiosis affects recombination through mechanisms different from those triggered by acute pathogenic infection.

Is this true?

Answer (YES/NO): NO